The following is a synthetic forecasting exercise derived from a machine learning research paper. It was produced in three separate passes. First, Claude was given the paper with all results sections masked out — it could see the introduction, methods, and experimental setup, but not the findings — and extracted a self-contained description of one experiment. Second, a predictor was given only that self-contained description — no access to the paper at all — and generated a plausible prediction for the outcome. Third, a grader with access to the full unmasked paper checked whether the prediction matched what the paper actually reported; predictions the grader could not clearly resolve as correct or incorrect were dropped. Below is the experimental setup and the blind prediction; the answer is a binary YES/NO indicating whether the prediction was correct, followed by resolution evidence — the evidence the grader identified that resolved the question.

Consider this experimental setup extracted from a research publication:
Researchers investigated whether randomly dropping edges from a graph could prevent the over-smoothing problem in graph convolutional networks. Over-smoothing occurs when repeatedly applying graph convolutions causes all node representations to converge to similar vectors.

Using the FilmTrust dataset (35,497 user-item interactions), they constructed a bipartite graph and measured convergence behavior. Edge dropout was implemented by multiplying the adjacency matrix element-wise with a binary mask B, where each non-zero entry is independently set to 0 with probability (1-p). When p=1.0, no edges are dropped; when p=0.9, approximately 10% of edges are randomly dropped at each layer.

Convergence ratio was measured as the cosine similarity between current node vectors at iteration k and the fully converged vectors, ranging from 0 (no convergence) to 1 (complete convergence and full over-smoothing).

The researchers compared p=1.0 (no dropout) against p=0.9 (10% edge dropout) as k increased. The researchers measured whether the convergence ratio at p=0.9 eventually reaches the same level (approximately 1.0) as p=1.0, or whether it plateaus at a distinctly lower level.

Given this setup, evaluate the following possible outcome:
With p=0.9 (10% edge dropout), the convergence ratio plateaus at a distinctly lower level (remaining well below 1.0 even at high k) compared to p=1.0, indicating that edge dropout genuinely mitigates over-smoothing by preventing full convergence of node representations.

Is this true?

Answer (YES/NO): NO